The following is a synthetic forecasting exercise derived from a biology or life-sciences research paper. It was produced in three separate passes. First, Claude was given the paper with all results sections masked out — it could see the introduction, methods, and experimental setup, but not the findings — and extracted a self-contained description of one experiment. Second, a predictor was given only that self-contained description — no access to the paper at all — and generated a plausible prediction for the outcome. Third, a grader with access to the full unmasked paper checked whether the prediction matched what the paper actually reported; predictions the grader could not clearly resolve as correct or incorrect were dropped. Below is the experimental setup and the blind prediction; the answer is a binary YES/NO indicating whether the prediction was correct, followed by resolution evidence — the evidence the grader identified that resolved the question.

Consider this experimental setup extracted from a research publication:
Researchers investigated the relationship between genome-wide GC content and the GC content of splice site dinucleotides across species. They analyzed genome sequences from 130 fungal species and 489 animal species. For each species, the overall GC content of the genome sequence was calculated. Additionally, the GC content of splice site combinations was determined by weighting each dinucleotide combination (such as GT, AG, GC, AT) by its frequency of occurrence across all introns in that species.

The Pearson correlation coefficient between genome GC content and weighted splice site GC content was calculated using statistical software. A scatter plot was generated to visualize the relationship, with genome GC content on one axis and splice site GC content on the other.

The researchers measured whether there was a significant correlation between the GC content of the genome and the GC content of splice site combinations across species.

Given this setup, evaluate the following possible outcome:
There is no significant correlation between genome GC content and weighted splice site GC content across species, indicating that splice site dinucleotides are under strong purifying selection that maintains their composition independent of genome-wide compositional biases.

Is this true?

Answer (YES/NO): NO